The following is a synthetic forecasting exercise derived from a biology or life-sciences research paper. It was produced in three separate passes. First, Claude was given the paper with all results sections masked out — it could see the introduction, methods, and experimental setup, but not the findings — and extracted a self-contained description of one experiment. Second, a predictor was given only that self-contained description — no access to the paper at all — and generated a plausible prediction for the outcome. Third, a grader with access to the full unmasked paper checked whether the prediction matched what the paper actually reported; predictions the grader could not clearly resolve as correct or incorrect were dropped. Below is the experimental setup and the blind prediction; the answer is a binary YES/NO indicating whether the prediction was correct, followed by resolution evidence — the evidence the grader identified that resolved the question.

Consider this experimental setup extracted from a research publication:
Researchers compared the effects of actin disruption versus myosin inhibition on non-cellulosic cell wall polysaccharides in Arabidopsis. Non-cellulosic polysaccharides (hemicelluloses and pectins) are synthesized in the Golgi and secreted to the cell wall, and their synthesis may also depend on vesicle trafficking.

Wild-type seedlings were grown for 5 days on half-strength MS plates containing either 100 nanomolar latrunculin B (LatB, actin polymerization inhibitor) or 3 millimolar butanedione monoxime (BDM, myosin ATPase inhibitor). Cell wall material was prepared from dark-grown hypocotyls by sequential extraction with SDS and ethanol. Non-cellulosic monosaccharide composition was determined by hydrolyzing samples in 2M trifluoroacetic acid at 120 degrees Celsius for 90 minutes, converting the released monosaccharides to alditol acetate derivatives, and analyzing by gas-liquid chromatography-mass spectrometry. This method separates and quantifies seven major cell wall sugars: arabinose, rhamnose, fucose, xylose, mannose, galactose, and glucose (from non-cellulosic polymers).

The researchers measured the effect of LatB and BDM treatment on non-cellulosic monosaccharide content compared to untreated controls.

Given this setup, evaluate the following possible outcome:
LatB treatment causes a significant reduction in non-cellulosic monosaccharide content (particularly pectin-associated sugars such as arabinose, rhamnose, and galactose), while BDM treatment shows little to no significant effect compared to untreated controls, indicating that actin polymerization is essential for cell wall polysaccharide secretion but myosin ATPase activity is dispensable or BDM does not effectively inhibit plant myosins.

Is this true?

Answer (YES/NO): NO